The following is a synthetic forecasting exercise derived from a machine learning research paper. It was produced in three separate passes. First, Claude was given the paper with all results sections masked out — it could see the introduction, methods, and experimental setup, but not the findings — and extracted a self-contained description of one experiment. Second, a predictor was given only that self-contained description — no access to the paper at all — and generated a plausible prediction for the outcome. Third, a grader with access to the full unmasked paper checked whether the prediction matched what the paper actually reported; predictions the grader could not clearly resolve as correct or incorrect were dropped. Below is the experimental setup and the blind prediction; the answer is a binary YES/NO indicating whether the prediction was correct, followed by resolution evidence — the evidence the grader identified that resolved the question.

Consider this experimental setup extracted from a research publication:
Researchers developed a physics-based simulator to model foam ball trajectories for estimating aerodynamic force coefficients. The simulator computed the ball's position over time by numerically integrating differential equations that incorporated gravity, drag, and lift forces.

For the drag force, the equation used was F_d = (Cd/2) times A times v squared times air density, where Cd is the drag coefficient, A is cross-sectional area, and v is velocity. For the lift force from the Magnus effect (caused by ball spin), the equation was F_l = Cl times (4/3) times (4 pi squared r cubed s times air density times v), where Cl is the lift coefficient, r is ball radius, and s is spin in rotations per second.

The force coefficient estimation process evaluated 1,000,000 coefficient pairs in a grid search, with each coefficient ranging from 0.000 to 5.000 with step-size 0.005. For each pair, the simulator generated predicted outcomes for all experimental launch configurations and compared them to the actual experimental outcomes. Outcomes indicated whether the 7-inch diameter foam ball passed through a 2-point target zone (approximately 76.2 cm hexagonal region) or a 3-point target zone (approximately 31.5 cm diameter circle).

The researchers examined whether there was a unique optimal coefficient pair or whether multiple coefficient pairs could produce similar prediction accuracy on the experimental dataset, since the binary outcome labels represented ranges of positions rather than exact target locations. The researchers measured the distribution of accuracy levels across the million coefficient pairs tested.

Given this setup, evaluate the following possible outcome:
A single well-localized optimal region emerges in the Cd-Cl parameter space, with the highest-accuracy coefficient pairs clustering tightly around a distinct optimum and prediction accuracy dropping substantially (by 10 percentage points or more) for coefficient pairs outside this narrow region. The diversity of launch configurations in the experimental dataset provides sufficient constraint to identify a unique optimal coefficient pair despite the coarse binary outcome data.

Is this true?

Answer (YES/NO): NO